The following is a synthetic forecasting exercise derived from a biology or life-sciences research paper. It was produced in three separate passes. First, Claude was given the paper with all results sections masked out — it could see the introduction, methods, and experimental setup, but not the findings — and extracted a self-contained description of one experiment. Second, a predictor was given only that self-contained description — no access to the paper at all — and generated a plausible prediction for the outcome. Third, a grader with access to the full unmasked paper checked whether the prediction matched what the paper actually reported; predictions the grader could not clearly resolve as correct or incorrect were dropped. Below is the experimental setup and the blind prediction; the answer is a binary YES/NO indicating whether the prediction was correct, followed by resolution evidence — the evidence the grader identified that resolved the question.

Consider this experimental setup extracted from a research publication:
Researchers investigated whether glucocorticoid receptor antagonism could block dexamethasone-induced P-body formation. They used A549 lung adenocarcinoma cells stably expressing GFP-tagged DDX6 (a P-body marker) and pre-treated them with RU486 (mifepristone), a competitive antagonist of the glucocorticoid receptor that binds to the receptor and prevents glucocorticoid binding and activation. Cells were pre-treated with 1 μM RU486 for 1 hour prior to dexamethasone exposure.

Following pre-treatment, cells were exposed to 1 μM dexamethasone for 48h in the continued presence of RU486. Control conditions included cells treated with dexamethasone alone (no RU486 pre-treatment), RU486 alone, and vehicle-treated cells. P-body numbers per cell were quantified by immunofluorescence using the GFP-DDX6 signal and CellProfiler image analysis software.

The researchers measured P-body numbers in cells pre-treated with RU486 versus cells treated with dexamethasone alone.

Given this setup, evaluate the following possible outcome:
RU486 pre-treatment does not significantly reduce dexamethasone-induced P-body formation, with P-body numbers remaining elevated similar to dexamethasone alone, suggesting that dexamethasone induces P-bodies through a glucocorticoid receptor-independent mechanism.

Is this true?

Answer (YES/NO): NO